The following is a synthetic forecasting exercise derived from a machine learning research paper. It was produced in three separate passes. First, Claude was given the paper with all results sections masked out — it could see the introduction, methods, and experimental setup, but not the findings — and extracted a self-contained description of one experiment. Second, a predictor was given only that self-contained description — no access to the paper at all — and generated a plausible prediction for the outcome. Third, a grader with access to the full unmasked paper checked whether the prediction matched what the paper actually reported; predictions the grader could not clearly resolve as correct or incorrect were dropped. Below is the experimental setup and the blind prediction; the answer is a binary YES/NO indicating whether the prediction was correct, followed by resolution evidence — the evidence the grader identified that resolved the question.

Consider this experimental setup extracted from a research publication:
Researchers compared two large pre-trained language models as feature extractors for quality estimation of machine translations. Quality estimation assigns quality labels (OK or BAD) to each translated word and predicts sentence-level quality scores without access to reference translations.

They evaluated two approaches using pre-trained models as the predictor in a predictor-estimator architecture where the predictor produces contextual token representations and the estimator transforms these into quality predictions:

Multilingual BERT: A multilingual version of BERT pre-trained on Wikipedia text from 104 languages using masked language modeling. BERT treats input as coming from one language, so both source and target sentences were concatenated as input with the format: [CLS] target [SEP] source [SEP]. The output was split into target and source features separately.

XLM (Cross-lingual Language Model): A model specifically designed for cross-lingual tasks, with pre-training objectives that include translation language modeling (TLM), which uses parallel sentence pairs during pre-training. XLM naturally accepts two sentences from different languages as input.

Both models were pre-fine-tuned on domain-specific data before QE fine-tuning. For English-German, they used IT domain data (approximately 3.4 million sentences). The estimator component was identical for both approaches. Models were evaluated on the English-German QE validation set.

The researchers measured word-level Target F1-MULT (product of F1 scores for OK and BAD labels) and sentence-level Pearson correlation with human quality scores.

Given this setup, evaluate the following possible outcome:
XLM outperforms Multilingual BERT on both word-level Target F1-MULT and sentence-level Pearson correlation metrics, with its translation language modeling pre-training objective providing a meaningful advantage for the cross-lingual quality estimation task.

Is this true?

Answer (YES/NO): YES